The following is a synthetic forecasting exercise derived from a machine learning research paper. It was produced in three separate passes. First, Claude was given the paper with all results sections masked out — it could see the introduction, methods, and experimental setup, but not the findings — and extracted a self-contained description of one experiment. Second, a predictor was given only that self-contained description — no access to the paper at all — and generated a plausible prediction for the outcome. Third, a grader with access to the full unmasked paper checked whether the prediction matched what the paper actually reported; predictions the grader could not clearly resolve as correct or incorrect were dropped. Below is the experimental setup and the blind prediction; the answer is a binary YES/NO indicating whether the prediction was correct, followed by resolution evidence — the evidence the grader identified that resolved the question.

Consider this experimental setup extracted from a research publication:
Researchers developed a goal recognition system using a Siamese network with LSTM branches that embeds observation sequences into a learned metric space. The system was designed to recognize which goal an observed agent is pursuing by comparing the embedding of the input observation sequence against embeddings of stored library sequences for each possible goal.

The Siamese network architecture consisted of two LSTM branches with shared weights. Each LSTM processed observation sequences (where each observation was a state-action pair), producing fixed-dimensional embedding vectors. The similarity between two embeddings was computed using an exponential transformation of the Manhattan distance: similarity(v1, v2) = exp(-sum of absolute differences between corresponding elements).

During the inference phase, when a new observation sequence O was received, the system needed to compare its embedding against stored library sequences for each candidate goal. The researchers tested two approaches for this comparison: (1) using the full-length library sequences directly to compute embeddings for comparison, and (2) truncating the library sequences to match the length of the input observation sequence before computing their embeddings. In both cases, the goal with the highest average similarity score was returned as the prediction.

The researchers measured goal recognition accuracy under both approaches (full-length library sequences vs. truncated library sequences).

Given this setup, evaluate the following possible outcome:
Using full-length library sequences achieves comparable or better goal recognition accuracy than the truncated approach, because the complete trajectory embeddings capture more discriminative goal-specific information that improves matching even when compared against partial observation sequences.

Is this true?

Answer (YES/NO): NO